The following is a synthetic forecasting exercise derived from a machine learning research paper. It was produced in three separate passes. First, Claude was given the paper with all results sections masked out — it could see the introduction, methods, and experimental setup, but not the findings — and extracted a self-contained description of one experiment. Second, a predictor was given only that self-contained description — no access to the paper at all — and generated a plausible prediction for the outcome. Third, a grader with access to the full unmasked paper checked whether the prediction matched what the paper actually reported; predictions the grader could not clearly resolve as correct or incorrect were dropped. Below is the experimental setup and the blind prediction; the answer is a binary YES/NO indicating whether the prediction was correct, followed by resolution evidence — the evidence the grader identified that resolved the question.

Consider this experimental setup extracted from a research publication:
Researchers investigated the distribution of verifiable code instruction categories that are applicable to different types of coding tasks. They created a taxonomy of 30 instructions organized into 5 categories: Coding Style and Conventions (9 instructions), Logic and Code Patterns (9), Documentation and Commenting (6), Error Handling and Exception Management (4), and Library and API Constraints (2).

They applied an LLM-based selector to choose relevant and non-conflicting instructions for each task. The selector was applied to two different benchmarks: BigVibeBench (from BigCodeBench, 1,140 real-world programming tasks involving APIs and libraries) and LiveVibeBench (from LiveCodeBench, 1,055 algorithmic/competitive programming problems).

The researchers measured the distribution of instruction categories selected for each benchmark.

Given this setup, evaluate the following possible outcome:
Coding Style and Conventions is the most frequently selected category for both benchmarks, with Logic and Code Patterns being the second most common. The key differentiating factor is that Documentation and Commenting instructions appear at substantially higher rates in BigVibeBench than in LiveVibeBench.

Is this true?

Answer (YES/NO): NO